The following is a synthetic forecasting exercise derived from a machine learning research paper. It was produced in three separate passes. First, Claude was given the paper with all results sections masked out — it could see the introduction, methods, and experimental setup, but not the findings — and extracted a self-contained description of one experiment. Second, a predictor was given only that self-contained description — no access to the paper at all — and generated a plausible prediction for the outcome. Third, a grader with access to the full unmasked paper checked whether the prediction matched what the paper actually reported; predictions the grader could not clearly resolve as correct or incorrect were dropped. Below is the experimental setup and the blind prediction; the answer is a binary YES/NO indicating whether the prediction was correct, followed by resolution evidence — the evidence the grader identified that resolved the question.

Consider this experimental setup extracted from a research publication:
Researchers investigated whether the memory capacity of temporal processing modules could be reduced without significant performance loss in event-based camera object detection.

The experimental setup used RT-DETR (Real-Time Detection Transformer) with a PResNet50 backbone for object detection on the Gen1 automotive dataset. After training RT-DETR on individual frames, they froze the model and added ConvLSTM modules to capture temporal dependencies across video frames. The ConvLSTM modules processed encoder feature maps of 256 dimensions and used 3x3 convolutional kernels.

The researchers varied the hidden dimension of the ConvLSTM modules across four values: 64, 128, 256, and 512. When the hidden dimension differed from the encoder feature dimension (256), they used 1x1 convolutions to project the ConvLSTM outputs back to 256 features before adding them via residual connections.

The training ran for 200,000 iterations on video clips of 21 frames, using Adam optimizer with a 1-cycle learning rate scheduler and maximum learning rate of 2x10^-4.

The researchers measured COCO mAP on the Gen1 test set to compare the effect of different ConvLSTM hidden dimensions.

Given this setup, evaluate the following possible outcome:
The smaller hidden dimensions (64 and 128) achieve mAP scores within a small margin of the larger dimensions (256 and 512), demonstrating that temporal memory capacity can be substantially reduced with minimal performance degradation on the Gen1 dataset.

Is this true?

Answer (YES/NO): YES